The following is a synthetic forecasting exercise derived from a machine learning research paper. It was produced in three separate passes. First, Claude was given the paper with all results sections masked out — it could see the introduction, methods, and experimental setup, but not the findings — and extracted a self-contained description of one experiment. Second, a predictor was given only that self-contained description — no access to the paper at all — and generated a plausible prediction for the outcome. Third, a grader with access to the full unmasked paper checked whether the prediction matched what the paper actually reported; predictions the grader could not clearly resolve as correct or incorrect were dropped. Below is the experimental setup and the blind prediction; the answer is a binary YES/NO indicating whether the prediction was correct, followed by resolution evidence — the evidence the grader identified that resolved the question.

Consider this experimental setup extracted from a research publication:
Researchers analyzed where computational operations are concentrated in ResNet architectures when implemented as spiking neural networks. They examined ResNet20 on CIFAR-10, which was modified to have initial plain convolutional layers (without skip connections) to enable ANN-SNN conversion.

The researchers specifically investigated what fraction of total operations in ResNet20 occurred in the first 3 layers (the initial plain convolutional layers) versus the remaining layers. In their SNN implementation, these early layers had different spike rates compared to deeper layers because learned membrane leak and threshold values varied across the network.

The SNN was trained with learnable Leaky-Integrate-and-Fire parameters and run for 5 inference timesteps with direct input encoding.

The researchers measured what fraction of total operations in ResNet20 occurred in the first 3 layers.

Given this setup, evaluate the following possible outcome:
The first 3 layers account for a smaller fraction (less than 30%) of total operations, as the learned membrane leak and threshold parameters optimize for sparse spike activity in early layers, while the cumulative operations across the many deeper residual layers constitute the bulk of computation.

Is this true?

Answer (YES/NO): NO